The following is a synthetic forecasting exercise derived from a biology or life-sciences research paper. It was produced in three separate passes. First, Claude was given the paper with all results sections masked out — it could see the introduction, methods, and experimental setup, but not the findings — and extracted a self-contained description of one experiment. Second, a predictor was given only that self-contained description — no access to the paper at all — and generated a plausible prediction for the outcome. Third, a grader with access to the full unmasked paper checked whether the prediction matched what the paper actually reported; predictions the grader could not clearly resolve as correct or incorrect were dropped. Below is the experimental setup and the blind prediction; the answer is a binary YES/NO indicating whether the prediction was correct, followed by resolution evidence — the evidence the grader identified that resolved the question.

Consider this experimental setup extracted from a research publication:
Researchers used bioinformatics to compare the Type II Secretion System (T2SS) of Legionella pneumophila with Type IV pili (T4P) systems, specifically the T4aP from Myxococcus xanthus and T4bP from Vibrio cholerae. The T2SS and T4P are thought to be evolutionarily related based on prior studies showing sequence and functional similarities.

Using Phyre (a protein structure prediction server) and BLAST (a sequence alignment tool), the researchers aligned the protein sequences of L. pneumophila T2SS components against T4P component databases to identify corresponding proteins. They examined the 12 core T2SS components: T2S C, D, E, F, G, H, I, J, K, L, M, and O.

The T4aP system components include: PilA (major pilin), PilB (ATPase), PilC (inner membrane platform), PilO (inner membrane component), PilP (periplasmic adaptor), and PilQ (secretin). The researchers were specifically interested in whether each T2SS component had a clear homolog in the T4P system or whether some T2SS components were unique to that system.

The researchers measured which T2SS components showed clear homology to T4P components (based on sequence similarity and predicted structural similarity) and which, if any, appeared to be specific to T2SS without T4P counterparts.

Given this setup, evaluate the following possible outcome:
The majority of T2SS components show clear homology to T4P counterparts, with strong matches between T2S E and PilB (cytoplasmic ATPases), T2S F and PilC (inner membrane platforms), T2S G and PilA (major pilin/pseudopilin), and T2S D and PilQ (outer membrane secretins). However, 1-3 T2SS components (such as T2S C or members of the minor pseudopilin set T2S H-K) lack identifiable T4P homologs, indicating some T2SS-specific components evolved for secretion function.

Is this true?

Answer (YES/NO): NO